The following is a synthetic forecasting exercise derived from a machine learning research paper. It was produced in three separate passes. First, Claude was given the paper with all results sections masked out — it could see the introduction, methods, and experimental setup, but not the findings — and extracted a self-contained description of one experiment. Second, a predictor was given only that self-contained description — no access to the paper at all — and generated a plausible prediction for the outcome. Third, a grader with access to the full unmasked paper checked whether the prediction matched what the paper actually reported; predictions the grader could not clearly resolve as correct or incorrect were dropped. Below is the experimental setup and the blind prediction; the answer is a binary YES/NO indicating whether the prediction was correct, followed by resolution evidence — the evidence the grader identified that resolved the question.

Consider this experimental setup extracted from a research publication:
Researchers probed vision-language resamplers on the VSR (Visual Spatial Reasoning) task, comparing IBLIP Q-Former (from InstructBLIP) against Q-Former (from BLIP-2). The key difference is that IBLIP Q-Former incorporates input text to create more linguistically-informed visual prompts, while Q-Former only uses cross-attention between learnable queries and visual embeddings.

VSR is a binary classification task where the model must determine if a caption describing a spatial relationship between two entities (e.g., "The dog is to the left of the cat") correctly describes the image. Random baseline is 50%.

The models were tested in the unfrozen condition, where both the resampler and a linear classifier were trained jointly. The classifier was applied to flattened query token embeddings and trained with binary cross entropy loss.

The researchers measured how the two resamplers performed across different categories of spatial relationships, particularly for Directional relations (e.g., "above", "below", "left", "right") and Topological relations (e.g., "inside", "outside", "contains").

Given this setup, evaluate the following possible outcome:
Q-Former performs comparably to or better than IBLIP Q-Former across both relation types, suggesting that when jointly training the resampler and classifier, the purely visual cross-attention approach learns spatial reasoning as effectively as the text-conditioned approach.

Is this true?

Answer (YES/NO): YES